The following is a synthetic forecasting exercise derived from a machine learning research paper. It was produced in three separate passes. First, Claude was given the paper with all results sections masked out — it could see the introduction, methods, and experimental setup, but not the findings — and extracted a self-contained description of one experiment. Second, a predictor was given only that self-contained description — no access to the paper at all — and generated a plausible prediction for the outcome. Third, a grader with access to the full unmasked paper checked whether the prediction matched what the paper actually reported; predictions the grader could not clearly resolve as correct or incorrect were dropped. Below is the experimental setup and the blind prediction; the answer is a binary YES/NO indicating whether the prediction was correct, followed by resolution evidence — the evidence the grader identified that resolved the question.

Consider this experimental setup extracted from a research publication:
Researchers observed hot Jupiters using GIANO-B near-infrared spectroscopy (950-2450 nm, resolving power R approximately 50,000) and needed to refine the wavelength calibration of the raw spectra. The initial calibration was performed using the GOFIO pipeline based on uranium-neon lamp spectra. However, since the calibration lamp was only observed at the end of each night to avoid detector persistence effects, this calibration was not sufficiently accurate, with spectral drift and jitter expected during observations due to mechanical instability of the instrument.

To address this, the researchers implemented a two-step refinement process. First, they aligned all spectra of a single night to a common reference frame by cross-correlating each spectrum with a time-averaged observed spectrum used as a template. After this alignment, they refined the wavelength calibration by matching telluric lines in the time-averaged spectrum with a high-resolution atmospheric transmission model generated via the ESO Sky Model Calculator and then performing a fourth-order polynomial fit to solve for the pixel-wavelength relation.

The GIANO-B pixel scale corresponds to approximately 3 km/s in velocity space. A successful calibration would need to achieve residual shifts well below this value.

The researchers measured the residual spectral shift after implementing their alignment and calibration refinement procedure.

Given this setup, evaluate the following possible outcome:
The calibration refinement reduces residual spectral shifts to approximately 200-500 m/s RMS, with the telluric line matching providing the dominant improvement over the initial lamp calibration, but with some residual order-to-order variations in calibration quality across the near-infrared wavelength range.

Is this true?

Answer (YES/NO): NO